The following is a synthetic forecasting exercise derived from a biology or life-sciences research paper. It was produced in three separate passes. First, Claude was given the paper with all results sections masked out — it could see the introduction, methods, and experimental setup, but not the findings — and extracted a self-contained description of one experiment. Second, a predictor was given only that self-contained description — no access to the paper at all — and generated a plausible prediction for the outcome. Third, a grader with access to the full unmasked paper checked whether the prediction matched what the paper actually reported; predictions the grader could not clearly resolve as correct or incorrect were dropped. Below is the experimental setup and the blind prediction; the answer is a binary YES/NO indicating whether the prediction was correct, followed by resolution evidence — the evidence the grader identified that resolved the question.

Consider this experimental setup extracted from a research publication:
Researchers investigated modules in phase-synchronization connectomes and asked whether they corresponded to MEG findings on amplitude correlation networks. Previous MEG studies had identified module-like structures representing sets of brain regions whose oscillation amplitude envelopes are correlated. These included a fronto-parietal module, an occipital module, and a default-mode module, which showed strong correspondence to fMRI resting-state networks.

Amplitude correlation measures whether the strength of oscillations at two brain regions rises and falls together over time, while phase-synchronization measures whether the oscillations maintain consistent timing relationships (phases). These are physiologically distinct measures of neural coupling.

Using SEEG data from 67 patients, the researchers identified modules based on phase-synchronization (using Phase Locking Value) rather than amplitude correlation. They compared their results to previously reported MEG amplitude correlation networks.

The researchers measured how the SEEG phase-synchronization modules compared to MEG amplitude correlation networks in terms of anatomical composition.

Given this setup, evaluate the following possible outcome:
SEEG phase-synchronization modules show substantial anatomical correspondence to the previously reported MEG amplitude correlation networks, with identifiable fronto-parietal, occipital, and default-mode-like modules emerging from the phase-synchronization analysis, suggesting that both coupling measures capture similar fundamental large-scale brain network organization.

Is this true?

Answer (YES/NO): NO